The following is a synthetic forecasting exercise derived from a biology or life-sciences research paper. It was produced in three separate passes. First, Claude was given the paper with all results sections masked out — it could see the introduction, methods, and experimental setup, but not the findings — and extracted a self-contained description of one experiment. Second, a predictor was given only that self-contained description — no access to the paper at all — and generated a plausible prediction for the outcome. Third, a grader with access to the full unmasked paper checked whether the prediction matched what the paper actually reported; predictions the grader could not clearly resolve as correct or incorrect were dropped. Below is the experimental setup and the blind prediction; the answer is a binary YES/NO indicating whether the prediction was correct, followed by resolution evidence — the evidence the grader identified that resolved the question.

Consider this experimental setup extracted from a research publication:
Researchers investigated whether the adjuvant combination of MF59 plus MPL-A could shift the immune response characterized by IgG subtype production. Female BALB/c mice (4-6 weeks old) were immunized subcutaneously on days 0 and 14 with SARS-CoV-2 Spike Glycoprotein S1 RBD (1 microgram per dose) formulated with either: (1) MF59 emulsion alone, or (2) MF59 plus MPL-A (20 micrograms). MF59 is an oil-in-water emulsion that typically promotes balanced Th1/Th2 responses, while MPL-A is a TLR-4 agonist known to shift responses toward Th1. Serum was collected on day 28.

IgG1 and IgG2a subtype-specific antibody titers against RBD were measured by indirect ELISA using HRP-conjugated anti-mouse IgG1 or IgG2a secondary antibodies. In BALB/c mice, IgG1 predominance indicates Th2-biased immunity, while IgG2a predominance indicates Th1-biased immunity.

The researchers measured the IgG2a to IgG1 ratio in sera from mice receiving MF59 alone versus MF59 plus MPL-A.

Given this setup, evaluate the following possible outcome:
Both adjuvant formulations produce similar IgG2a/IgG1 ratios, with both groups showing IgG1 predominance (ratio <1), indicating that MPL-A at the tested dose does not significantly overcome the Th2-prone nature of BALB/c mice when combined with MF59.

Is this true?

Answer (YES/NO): NO